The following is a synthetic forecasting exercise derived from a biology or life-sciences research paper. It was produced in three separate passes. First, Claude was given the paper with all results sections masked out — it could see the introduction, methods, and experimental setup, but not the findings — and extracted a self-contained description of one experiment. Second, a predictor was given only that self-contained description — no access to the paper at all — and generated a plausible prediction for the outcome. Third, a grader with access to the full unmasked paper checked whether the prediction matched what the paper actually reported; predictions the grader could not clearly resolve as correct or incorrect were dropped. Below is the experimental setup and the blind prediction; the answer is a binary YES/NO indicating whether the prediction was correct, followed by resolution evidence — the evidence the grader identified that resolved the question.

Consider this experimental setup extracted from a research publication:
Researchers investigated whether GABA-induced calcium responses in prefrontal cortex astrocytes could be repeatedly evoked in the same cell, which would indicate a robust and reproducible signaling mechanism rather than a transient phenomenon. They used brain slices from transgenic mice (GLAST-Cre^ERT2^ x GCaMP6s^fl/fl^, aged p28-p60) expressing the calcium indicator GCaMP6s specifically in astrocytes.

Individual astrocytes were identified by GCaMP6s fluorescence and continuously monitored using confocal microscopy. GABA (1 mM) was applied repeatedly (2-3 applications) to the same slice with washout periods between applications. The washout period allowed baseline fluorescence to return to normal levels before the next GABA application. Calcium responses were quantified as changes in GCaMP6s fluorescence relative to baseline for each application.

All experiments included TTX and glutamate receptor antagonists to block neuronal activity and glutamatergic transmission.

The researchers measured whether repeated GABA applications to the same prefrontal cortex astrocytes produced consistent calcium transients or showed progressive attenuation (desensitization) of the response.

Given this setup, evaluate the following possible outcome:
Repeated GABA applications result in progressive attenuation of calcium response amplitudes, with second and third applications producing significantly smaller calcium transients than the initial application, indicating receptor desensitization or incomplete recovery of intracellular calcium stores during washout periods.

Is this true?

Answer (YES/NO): YES